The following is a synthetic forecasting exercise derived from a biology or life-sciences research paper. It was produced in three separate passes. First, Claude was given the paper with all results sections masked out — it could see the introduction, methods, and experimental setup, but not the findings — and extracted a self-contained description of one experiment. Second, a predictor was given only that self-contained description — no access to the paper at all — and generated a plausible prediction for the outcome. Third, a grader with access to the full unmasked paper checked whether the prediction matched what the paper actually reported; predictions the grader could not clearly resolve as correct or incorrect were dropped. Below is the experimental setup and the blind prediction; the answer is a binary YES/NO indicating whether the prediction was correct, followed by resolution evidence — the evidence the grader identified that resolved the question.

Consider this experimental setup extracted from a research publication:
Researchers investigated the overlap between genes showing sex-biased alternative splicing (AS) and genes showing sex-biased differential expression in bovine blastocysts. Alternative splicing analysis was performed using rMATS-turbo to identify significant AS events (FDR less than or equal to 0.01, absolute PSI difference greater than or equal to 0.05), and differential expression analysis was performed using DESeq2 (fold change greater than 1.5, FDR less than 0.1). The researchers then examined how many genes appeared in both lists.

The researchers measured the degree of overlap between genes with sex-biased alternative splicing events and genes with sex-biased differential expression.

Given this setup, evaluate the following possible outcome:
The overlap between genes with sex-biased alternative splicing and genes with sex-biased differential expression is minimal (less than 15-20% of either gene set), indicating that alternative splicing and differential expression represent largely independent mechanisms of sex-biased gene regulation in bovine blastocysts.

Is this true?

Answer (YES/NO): YES